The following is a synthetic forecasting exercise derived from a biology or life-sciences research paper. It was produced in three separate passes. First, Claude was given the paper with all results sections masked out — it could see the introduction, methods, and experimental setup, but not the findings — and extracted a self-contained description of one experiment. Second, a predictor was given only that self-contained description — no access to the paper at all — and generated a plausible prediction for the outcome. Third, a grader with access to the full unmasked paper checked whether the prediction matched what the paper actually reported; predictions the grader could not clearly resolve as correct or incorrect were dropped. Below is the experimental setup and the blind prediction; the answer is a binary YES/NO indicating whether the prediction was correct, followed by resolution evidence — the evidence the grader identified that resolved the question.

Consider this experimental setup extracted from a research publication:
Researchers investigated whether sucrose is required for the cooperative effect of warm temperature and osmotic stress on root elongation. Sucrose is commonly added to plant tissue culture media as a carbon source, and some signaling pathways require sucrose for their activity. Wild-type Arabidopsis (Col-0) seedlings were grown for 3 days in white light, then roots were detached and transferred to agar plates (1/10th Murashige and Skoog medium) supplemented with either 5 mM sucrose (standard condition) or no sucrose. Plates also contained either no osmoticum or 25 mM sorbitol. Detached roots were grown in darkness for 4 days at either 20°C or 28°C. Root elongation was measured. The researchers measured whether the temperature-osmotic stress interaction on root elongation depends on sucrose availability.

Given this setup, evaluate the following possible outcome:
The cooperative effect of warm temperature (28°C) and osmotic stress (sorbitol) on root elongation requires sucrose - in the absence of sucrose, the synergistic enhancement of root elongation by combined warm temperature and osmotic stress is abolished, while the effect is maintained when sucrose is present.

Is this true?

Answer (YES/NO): YES